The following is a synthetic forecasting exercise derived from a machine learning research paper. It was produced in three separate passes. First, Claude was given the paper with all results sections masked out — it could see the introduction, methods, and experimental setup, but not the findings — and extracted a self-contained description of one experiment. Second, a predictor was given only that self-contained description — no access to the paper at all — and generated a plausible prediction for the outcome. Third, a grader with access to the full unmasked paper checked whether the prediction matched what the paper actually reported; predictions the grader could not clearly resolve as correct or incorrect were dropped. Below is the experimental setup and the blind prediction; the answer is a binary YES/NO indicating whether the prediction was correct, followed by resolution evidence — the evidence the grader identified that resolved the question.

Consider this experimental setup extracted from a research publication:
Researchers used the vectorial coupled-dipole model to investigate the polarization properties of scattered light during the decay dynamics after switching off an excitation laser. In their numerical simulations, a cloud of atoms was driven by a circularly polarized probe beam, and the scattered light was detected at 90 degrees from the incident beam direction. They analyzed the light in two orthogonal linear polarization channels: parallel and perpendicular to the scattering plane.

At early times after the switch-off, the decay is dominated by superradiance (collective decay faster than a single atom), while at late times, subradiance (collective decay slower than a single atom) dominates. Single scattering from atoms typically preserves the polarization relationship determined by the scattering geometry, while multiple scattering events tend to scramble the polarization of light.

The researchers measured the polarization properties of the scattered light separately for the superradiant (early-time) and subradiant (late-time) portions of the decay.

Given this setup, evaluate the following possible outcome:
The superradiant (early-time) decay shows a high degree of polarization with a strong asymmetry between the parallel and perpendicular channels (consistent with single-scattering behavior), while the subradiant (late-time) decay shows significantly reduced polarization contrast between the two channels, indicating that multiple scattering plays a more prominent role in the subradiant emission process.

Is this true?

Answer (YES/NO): YES